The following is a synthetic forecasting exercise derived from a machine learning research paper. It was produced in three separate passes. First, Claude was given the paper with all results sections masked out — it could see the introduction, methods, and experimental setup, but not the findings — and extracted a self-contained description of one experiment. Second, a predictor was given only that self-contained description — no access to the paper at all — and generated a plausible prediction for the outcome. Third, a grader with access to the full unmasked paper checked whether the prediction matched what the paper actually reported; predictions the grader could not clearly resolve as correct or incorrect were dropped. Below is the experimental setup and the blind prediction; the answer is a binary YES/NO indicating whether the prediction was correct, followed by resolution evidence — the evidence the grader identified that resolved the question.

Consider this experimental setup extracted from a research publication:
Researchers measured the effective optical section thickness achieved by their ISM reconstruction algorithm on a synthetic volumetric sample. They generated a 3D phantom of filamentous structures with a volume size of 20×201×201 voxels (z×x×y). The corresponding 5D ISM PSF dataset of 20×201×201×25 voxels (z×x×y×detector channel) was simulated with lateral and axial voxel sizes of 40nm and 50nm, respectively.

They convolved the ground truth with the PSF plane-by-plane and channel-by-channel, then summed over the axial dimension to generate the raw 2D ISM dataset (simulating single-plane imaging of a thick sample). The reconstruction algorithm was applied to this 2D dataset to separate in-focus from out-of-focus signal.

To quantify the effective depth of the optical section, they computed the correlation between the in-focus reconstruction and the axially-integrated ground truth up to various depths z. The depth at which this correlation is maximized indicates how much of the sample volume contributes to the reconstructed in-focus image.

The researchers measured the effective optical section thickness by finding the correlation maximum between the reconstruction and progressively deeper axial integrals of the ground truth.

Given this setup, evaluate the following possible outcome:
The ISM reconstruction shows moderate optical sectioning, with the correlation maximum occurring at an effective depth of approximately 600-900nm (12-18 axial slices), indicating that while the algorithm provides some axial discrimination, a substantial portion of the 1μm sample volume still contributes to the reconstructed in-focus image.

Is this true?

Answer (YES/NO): NO